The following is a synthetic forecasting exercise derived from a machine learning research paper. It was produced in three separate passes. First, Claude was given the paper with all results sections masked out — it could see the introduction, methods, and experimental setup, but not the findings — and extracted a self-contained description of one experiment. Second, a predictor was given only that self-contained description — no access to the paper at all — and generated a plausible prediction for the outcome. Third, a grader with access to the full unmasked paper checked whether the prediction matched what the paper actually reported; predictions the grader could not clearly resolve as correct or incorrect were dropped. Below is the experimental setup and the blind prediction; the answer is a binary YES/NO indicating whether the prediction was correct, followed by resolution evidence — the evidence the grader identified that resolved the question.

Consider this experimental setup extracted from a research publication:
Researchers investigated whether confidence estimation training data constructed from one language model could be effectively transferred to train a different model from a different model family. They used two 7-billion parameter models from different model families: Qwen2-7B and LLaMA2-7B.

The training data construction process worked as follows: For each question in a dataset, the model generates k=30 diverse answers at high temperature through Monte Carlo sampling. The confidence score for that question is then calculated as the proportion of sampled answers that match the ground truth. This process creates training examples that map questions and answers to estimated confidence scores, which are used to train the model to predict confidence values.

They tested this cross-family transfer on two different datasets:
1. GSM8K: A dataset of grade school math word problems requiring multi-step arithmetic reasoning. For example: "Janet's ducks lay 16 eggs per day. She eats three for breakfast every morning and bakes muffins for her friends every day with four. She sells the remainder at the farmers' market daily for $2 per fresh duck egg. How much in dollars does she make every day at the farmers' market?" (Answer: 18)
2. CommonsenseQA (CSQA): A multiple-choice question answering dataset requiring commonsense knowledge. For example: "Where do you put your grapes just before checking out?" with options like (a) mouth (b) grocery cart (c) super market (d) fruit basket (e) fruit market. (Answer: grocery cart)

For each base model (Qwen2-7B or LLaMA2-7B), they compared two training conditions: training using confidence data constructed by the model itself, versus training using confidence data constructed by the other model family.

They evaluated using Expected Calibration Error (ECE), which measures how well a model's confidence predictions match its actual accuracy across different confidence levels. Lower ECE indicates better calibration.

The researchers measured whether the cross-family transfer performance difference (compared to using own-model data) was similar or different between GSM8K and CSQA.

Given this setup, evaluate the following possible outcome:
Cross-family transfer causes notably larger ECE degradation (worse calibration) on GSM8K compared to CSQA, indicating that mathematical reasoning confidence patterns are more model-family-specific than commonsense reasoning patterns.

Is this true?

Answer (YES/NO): YES